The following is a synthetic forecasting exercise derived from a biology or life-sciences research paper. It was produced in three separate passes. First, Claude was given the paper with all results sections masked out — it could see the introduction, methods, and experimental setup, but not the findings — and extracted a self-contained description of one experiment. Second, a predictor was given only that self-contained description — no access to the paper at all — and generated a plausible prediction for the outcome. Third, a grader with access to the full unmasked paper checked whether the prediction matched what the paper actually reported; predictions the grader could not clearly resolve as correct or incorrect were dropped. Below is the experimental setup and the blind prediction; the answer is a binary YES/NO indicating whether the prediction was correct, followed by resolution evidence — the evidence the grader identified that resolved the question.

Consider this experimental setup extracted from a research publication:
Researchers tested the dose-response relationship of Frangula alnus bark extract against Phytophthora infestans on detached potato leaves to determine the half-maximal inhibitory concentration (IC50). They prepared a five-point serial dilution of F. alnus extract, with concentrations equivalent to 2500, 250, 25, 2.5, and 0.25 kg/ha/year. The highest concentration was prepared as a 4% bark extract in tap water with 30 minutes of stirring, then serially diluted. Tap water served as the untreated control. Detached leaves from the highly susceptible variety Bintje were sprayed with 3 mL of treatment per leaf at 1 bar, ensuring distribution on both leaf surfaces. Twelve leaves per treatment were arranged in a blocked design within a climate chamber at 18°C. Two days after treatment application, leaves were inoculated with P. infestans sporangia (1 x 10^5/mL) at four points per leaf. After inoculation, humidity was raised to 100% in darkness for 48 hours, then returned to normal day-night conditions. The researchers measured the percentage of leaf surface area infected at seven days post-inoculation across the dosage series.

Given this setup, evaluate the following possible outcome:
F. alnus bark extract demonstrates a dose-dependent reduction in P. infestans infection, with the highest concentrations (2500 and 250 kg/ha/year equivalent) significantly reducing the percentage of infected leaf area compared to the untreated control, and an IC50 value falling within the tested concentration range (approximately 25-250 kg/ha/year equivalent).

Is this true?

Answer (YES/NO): NO